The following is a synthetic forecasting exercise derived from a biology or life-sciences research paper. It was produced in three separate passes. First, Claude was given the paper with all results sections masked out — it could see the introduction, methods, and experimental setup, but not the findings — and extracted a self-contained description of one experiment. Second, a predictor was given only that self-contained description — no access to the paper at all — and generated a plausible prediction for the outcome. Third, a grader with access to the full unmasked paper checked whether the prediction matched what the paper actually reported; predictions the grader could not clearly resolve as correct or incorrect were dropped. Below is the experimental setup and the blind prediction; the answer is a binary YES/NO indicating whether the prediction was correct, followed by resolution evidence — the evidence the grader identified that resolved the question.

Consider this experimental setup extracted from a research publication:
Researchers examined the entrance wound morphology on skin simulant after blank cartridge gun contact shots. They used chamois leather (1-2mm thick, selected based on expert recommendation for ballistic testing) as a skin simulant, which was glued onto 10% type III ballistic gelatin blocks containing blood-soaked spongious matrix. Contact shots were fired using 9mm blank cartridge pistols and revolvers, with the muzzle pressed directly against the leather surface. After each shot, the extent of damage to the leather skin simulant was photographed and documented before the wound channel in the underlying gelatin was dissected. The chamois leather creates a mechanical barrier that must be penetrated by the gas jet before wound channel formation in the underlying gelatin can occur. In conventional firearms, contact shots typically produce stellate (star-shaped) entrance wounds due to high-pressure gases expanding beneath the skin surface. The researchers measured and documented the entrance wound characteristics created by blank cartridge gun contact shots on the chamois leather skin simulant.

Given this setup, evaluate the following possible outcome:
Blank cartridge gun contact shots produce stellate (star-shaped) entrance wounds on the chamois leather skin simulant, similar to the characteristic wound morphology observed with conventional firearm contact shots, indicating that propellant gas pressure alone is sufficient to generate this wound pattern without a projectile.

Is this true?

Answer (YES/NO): YES